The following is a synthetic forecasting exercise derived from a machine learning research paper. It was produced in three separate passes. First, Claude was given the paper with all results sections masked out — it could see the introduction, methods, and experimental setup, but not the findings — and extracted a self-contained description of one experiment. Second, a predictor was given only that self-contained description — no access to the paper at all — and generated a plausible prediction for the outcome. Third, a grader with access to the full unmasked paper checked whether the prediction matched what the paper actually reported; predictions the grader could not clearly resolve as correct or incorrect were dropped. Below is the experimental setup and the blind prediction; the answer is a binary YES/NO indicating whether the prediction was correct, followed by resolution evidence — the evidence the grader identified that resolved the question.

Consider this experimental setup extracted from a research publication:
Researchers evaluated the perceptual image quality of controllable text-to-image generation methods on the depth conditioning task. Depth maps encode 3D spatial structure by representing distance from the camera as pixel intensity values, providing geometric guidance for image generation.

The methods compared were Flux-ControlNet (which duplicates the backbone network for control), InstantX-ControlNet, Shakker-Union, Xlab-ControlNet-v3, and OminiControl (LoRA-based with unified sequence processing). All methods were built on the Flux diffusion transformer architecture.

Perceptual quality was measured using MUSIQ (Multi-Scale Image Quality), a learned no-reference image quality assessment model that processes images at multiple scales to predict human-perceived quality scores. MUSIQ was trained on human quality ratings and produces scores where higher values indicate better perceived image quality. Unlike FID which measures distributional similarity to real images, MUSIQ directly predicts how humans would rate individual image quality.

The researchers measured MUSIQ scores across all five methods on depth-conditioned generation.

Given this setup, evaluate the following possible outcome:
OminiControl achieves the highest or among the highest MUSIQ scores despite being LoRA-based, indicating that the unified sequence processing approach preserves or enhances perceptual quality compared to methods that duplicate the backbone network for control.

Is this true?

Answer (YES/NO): YES